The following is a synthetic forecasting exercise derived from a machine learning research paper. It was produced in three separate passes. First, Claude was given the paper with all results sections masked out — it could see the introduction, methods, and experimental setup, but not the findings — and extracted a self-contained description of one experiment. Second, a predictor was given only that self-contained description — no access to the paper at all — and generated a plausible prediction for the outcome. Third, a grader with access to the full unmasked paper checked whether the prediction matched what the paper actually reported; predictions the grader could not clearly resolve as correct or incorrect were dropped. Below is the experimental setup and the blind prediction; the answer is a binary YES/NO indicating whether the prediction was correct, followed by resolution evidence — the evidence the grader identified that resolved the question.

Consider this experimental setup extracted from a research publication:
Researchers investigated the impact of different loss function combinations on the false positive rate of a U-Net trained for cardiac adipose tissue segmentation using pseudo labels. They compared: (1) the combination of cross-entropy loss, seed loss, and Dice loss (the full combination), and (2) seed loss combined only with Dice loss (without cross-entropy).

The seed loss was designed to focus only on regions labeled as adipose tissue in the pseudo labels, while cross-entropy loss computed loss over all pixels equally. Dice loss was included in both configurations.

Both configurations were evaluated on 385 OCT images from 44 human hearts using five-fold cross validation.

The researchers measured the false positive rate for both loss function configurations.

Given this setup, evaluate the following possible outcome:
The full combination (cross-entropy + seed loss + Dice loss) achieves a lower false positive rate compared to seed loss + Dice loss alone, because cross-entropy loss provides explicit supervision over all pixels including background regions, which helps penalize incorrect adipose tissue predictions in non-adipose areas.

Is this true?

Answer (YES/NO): YES